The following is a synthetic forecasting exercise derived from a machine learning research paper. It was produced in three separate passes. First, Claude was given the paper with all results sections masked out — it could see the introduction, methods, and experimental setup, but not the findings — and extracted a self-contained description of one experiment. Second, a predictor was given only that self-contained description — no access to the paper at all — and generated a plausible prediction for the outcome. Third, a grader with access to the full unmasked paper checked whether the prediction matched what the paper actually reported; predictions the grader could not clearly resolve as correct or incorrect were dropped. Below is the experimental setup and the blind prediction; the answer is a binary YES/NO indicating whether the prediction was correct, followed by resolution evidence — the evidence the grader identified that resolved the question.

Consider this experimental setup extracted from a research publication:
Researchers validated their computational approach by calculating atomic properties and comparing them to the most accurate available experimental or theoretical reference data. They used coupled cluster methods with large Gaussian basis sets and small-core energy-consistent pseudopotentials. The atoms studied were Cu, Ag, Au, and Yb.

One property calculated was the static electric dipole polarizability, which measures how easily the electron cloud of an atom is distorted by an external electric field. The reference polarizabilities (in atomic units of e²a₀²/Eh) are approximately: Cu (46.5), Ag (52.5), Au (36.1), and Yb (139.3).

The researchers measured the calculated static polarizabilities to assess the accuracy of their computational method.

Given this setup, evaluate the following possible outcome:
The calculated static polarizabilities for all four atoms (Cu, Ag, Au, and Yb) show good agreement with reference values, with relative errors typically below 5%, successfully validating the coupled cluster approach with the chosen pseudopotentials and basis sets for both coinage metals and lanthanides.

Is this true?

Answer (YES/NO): YES